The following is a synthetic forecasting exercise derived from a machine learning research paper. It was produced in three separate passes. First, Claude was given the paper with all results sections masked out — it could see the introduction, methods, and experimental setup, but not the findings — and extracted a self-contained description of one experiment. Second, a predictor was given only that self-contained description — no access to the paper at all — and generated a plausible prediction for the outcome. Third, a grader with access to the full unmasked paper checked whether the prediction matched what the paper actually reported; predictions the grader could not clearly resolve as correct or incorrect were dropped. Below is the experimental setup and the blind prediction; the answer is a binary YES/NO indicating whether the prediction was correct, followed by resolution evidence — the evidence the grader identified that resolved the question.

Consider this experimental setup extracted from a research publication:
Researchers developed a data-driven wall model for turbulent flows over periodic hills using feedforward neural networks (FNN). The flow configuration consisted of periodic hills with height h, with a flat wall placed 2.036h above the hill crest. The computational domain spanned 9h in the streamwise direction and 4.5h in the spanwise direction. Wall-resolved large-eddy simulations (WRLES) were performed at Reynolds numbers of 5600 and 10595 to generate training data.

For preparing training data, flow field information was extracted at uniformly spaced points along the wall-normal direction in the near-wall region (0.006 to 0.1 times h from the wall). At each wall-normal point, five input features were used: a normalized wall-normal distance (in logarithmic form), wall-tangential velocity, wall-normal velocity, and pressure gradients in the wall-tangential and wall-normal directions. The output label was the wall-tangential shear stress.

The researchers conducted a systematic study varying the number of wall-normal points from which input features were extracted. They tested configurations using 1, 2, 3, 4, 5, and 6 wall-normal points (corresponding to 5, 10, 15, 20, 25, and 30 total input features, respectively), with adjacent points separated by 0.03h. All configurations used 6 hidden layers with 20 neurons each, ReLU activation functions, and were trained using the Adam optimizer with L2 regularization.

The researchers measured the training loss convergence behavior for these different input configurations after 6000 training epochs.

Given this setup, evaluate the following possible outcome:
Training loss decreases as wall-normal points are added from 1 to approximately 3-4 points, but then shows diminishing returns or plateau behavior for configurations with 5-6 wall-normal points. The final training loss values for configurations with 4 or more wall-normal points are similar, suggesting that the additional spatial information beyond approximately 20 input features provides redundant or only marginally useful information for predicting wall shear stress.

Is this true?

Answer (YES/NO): NO